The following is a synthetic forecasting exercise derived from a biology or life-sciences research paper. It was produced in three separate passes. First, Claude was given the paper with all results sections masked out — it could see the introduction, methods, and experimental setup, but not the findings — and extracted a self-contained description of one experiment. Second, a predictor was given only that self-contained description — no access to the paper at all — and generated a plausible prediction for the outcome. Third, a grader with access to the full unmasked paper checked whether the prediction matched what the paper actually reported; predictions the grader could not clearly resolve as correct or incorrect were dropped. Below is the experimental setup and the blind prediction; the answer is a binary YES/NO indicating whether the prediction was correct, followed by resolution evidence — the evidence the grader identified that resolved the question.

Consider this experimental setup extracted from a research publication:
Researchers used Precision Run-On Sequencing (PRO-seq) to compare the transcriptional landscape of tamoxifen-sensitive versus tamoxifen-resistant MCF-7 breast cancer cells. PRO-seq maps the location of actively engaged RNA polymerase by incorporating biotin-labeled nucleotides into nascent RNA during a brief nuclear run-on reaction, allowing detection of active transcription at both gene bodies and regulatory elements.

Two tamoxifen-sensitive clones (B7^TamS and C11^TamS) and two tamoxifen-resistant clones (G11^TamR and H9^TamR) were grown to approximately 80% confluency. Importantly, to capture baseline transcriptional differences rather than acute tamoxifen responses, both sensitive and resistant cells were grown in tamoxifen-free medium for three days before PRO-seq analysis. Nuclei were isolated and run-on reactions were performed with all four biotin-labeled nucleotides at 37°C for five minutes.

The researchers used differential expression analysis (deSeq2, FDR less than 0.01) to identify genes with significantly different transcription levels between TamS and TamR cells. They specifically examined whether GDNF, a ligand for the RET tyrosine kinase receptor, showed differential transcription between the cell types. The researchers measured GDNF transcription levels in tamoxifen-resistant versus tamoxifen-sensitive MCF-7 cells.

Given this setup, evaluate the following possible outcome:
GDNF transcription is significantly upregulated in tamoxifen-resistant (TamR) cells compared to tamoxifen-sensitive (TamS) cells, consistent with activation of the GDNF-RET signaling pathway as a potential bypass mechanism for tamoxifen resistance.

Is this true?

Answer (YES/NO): YES